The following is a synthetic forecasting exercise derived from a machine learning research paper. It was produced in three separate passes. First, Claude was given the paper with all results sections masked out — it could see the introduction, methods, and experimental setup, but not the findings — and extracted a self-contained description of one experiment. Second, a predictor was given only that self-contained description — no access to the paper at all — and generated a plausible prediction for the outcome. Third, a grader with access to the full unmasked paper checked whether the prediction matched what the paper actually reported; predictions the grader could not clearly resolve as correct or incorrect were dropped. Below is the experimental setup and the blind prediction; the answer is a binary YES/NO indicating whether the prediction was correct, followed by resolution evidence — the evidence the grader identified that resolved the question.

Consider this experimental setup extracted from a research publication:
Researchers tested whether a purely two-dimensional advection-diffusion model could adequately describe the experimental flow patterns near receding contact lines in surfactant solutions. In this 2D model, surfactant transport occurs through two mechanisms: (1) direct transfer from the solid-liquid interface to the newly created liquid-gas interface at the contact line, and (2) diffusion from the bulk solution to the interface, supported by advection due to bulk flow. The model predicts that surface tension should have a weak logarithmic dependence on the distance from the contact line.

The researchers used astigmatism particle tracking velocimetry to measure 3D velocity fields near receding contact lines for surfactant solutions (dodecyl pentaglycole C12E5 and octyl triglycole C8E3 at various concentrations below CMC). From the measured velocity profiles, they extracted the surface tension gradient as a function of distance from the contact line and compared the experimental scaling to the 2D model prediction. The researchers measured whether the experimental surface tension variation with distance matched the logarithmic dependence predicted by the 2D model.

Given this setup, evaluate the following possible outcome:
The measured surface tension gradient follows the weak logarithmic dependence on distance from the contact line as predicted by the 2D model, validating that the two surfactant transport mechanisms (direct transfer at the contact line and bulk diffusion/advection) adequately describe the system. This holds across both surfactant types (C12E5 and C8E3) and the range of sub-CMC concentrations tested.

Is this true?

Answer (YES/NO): NO